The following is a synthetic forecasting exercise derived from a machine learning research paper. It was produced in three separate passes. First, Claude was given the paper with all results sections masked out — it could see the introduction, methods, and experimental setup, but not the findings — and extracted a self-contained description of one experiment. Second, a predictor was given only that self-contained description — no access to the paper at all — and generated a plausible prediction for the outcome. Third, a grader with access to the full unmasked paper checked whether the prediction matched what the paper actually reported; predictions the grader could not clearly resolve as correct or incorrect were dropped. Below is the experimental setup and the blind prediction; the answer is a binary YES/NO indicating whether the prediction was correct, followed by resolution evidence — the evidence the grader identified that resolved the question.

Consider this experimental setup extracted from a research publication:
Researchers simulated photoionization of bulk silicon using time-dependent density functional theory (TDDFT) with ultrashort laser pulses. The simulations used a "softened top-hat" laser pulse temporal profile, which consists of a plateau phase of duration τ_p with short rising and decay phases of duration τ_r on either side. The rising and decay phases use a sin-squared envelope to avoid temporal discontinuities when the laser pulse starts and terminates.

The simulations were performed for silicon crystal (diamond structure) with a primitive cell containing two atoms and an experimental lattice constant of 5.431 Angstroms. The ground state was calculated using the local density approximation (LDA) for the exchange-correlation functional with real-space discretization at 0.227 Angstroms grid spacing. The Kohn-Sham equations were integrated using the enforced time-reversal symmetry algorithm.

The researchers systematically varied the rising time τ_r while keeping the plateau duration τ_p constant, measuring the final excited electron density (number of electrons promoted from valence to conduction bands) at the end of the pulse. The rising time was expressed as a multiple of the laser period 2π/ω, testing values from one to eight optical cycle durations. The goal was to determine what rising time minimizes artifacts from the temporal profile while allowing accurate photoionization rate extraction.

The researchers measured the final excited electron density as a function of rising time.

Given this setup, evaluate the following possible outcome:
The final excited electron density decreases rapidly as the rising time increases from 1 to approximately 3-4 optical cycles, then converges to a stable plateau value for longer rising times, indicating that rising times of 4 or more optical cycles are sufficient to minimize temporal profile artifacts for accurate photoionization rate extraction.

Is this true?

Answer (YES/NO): NO